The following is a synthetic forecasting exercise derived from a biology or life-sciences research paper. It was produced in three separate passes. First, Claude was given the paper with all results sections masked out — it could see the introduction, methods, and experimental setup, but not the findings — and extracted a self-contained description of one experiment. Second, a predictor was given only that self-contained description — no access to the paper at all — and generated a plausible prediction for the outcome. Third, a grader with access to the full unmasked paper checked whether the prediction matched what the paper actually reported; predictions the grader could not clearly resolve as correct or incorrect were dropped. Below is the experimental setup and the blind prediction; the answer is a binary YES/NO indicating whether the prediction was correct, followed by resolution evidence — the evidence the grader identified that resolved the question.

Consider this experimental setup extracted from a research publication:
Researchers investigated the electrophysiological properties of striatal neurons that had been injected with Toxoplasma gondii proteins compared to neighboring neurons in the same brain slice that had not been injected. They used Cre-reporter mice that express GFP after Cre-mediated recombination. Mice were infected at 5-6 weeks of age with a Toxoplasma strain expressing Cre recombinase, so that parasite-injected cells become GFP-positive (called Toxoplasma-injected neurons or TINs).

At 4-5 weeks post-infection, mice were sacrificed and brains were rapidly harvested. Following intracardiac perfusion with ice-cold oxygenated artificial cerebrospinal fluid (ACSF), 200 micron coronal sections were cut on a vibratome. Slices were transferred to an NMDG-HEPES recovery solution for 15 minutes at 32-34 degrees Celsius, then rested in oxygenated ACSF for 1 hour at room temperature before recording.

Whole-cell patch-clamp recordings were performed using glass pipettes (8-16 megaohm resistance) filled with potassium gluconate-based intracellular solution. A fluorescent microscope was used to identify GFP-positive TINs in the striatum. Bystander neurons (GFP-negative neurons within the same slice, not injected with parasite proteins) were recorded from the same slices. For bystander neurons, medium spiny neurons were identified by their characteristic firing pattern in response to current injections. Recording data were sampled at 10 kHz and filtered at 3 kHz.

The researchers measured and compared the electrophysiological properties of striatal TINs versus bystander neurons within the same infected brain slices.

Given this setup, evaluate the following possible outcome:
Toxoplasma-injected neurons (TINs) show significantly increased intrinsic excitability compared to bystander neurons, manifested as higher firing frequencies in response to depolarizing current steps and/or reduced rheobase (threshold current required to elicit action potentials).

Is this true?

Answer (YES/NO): NO